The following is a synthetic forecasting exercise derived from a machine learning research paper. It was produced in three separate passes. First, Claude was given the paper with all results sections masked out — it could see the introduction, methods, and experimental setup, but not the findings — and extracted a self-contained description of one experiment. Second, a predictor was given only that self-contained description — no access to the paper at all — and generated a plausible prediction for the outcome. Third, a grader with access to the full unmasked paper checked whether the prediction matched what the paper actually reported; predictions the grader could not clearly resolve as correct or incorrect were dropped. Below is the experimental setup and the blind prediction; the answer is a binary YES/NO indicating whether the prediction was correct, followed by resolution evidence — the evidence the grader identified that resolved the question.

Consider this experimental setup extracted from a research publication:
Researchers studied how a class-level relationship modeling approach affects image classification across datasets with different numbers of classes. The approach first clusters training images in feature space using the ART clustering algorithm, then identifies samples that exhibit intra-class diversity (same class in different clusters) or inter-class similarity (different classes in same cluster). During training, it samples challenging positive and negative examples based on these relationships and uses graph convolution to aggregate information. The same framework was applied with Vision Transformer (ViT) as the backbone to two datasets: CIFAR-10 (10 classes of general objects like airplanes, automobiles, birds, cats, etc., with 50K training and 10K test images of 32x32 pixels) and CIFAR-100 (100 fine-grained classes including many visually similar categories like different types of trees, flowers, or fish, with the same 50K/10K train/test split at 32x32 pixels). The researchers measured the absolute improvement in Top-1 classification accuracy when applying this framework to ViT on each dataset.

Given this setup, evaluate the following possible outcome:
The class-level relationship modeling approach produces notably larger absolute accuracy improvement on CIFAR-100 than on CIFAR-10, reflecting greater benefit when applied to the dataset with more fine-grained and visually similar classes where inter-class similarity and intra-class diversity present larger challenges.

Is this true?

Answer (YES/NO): YES